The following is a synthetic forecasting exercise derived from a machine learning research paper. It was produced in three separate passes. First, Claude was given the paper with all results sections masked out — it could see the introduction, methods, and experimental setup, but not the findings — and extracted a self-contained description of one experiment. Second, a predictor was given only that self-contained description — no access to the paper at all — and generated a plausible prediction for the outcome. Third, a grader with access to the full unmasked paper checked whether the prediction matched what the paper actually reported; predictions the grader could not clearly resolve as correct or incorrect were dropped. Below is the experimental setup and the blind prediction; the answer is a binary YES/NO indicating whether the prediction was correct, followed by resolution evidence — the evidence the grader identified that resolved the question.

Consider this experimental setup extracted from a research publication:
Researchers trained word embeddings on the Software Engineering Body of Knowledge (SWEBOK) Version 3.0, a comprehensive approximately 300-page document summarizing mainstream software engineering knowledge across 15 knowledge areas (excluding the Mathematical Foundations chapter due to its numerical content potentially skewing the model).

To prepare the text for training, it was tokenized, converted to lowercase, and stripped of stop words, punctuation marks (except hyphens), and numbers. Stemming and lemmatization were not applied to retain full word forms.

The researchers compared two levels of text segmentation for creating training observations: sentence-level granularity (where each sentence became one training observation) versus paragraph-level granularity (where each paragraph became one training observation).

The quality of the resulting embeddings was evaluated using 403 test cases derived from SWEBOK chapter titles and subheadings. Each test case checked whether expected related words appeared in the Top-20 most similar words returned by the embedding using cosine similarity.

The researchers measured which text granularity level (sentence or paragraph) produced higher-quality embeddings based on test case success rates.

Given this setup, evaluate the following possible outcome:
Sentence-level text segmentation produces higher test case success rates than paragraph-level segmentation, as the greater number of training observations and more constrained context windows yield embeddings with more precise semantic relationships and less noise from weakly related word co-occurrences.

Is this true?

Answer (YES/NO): NO